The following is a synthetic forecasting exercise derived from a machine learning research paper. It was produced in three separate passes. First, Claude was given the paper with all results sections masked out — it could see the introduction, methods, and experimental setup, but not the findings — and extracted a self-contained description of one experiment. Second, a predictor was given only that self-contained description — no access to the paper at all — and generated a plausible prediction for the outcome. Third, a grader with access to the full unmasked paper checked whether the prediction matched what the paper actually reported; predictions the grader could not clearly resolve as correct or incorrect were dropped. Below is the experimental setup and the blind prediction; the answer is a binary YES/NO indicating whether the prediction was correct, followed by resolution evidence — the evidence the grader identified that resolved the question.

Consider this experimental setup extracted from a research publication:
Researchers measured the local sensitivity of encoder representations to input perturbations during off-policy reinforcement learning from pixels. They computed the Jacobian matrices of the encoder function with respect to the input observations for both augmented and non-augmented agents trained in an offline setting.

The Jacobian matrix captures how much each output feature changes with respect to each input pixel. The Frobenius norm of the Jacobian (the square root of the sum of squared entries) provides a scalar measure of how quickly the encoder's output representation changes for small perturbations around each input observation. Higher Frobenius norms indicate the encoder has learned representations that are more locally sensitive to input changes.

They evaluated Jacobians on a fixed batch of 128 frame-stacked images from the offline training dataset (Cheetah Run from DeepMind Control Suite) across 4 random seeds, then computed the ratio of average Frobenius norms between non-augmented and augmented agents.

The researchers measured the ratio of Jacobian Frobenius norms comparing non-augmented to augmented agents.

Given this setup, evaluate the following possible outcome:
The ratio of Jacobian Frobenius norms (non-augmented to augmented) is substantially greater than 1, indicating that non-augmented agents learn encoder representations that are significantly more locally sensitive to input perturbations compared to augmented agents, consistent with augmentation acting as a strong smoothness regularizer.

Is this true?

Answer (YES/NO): YES